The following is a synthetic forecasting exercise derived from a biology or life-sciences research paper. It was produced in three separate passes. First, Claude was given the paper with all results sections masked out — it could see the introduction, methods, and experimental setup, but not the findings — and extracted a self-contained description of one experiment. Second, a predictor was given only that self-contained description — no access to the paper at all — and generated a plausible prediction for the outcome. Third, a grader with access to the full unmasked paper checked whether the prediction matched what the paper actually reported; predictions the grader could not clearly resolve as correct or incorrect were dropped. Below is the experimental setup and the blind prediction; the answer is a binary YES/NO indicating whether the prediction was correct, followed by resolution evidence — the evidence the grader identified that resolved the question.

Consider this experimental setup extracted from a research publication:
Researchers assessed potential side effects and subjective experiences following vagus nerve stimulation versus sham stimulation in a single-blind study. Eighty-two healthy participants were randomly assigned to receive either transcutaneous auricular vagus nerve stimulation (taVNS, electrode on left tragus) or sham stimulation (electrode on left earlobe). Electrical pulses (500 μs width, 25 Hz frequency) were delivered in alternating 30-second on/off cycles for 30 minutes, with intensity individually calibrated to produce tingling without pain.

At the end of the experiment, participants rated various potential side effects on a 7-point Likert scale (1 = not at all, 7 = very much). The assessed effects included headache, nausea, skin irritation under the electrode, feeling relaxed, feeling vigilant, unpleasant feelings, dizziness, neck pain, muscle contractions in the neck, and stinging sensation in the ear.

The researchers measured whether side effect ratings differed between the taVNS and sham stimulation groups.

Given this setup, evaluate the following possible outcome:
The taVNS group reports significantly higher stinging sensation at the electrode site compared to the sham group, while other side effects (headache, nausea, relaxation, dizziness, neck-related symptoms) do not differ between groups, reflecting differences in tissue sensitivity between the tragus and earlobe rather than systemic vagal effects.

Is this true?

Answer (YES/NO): NO